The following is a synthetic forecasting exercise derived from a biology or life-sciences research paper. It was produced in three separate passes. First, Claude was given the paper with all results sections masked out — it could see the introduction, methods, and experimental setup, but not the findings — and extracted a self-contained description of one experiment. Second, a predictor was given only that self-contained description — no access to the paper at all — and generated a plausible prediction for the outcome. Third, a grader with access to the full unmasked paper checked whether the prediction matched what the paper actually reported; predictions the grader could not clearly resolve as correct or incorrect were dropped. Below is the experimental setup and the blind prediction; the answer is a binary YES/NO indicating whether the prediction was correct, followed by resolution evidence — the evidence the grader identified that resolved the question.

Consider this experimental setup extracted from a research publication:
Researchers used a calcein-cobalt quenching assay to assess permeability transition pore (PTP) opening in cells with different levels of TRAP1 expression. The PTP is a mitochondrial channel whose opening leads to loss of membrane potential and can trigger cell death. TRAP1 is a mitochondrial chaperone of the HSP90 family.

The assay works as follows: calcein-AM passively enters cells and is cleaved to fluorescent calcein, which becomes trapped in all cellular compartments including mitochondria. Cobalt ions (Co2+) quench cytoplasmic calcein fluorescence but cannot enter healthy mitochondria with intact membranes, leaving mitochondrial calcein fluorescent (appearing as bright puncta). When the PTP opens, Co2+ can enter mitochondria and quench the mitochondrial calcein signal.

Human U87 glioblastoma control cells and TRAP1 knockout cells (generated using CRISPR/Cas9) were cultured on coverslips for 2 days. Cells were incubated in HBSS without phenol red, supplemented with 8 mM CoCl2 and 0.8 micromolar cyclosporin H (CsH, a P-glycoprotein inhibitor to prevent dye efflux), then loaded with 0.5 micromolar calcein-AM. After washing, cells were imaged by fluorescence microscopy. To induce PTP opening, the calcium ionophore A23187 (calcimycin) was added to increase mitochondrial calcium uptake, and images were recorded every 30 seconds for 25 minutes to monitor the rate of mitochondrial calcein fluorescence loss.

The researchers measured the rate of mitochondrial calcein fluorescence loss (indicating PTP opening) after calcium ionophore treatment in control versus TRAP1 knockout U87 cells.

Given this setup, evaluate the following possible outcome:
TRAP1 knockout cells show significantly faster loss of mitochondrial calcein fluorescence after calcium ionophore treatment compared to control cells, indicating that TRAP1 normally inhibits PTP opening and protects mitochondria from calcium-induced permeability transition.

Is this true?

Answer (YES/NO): YES